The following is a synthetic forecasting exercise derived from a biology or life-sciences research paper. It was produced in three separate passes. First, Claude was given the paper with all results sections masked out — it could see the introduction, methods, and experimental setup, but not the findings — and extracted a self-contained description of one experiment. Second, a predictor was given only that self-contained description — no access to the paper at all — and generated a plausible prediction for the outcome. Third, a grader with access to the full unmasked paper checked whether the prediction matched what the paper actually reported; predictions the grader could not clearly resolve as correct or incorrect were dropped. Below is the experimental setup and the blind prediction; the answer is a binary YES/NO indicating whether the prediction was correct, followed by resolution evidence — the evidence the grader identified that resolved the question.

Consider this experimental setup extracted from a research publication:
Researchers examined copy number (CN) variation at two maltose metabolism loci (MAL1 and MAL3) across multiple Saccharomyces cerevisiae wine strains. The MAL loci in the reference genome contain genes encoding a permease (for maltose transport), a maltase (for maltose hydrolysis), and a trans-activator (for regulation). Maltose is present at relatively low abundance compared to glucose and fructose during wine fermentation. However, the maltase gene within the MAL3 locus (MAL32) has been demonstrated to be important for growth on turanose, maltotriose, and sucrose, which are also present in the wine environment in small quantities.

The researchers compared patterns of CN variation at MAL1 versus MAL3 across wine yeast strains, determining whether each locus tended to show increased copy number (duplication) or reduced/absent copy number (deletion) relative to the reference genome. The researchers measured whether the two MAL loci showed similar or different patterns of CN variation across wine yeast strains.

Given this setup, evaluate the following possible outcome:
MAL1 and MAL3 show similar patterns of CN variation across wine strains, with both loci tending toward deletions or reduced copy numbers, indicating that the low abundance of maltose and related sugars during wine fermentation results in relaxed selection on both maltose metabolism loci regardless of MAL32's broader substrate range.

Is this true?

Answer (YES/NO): NO